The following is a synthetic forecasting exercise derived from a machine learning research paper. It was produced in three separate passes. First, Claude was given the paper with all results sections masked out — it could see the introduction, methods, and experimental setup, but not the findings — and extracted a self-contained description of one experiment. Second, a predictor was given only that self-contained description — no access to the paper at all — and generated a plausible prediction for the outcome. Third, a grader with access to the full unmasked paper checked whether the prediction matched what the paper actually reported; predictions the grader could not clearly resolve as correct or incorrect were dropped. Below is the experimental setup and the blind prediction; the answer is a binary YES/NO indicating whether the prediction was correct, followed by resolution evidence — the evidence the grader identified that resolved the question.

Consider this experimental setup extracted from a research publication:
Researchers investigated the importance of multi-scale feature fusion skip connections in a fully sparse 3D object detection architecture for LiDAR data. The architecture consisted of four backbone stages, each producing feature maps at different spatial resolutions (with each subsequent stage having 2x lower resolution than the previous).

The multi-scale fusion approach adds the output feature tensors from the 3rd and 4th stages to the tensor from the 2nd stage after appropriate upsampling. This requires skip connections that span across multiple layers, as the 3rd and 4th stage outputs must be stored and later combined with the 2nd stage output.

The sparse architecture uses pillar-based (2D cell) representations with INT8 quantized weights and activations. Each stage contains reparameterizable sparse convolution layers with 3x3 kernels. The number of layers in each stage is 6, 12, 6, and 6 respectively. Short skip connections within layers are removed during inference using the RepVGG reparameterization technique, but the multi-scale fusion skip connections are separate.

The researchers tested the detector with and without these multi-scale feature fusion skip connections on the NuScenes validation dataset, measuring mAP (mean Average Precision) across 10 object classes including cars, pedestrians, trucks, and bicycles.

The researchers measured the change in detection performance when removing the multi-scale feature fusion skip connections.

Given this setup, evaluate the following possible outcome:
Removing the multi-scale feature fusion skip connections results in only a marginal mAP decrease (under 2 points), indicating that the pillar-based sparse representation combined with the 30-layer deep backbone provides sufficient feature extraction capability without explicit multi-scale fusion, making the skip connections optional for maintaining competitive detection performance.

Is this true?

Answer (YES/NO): NO